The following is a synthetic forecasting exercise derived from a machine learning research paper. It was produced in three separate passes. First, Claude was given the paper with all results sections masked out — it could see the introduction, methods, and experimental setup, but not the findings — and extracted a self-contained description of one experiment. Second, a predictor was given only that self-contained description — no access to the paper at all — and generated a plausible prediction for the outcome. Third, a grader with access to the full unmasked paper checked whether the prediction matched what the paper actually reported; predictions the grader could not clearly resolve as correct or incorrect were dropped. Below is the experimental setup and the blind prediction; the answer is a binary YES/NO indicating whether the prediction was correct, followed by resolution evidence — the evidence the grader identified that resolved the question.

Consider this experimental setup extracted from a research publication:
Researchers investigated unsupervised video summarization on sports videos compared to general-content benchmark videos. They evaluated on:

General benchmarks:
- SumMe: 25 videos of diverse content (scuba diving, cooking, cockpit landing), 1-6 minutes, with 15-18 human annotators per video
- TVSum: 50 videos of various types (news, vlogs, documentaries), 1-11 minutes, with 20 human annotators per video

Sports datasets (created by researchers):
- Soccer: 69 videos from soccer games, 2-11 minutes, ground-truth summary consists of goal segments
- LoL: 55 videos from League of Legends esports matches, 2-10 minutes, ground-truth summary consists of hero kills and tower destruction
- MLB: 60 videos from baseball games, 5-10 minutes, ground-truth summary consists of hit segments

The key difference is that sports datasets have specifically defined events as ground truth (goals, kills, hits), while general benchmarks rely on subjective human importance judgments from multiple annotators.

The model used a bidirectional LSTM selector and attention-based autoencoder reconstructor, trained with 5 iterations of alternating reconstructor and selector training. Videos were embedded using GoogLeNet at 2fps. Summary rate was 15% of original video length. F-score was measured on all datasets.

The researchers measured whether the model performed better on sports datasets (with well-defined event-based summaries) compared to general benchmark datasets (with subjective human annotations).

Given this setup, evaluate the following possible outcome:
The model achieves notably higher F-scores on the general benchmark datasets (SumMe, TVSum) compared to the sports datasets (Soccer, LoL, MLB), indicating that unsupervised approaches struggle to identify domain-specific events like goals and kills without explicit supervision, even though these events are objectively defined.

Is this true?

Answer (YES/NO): YES